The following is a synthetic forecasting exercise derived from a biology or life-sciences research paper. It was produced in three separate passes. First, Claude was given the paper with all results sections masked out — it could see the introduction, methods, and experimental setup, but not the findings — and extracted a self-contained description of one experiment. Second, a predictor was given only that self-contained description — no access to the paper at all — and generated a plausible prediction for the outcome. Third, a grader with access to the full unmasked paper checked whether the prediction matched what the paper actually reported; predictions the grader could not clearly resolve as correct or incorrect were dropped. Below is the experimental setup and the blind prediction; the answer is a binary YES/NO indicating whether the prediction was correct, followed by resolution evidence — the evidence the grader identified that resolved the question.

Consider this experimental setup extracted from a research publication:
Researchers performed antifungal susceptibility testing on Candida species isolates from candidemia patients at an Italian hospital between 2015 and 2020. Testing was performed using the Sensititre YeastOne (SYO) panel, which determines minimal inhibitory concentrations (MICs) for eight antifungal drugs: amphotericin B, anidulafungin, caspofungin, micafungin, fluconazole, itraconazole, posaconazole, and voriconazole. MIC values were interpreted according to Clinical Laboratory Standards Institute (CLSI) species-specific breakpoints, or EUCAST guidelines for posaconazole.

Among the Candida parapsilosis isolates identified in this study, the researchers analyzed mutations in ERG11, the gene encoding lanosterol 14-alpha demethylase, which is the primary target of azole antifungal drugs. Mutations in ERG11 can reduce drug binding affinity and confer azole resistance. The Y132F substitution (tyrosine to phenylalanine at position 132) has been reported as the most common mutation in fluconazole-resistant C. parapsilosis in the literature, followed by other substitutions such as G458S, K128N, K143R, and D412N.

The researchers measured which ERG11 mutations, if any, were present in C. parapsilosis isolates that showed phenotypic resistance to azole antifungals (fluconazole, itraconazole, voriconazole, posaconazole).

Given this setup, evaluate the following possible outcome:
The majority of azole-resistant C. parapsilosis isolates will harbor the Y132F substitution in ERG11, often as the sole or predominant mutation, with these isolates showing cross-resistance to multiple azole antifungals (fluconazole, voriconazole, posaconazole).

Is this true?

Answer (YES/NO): NO